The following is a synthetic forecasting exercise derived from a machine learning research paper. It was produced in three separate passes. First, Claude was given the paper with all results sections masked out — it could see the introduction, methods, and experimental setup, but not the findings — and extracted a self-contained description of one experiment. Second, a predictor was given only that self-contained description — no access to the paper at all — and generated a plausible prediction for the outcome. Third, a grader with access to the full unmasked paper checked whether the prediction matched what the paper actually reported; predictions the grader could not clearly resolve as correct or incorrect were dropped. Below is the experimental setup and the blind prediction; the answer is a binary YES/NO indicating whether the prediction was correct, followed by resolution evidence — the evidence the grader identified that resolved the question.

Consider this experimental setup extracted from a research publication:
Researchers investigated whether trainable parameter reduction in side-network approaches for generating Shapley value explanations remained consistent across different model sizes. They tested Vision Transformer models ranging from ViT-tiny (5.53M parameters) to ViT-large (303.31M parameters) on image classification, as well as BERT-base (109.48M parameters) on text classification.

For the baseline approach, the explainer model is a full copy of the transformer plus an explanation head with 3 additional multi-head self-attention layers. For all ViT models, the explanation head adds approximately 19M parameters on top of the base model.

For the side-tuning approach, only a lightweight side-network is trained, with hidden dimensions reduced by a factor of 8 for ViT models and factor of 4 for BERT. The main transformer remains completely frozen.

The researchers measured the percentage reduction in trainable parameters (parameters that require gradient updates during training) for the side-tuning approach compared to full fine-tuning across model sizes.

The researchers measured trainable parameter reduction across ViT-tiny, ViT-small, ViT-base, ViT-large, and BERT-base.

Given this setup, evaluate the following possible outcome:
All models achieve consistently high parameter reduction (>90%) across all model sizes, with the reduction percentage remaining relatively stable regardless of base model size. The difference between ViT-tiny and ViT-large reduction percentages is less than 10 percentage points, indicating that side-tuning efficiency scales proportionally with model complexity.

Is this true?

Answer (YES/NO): NO